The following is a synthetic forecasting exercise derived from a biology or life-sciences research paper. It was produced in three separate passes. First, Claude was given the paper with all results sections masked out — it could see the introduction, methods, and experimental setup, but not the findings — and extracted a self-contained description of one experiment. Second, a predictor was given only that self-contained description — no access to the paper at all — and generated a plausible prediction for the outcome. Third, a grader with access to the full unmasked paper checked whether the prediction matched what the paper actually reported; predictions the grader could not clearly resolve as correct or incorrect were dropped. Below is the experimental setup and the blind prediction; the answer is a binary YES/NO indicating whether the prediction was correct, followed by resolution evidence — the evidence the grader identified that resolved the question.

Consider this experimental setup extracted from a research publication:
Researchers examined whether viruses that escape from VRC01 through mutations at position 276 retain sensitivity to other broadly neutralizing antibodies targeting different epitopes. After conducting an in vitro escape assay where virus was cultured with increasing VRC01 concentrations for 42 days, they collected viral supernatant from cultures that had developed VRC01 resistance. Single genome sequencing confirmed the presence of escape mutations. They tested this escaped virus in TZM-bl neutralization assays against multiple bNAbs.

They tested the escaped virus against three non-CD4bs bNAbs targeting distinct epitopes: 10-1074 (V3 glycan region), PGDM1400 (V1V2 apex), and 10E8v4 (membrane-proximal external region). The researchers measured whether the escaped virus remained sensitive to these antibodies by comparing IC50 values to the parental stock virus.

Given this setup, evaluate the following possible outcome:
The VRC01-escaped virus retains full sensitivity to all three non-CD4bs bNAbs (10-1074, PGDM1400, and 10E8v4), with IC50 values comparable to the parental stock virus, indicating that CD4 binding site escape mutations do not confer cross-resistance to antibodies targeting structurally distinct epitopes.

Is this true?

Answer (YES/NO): NO